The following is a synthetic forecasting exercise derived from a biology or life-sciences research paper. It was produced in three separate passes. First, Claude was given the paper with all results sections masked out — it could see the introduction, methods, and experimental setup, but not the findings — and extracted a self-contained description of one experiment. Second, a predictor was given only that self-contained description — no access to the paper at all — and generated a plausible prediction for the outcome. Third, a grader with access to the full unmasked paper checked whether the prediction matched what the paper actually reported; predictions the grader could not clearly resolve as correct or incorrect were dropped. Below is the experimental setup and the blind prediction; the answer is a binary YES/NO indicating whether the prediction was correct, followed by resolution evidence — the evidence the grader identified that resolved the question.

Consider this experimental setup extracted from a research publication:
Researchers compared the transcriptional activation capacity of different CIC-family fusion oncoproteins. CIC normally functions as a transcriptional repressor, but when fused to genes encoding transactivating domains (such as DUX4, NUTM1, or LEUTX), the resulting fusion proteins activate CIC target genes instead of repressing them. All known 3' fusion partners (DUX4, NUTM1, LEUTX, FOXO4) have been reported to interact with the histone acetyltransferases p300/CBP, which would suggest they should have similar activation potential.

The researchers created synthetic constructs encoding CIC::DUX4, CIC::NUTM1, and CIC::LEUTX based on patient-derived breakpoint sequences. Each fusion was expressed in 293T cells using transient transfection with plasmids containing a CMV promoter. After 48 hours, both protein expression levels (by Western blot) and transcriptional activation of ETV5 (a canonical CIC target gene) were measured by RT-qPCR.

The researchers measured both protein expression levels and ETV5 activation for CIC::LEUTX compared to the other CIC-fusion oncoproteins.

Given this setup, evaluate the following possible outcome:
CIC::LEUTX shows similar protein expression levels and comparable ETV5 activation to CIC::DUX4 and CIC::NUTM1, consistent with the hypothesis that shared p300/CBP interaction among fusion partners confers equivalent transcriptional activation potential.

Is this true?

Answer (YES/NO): NO